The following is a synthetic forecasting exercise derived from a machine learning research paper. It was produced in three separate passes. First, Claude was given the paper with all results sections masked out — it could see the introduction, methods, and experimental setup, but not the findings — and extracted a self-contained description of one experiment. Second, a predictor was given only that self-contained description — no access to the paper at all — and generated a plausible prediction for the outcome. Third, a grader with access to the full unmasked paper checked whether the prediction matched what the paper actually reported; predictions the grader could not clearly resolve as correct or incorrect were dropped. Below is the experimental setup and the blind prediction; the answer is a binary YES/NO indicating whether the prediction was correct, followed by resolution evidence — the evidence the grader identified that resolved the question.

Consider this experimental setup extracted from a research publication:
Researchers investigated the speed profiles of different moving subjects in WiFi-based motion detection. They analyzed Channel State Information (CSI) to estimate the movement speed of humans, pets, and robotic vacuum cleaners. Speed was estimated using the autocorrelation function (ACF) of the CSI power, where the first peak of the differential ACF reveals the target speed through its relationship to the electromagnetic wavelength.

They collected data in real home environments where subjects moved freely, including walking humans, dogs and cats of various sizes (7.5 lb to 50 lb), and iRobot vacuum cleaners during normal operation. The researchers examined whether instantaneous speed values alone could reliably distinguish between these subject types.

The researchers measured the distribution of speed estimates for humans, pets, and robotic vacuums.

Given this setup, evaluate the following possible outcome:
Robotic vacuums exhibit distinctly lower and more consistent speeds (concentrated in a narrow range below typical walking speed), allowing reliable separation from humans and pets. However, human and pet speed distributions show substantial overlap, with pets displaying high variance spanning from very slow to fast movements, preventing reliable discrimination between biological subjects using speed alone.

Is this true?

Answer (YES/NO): NO